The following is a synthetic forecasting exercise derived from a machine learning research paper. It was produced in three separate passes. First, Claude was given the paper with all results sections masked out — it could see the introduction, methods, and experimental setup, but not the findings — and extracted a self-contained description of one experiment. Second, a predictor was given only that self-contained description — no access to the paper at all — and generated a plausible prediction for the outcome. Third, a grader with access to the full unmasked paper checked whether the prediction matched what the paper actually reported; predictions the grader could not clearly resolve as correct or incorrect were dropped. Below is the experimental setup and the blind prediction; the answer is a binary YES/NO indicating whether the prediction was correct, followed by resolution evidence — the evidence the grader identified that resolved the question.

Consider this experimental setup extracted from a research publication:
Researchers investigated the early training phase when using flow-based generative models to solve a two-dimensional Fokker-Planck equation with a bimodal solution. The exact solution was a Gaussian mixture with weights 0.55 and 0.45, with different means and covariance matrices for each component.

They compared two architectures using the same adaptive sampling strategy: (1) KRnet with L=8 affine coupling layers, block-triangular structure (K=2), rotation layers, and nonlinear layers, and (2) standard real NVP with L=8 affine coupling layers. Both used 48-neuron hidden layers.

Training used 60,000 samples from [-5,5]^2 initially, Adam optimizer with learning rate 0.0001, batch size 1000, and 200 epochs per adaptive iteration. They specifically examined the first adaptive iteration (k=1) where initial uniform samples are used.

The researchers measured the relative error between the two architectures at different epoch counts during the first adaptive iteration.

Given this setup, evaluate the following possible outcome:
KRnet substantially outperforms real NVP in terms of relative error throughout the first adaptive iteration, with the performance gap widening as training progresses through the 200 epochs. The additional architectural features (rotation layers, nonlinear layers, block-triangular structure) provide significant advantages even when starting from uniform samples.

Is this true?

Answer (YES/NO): NO